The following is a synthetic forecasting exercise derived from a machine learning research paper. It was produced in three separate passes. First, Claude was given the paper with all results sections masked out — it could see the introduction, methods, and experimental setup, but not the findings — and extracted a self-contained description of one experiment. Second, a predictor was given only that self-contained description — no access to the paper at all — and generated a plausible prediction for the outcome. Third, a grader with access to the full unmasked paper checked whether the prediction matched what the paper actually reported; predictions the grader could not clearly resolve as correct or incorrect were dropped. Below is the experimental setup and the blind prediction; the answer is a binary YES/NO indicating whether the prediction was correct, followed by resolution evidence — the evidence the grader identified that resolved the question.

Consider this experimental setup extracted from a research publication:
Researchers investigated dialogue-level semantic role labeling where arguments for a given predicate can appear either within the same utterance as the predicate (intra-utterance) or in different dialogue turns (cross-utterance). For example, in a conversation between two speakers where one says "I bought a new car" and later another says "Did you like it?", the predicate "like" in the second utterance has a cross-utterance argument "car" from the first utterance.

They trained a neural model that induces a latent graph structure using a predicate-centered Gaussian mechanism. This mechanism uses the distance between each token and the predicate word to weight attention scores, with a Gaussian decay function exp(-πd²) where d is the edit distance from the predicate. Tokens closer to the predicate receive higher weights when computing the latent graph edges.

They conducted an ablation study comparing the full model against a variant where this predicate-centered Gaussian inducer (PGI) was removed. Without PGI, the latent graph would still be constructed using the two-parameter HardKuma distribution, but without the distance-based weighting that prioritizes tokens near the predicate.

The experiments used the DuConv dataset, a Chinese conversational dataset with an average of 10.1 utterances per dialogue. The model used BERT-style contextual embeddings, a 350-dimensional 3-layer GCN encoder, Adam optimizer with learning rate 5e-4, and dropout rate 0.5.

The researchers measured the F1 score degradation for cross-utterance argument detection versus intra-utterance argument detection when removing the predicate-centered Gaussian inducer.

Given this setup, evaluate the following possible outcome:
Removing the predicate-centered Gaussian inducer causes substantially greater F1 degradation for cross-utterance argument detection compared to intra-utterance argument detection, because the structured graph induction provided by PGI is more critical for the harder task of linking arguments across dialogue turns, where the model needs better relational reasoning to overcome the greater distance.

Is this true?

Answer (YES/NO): YES